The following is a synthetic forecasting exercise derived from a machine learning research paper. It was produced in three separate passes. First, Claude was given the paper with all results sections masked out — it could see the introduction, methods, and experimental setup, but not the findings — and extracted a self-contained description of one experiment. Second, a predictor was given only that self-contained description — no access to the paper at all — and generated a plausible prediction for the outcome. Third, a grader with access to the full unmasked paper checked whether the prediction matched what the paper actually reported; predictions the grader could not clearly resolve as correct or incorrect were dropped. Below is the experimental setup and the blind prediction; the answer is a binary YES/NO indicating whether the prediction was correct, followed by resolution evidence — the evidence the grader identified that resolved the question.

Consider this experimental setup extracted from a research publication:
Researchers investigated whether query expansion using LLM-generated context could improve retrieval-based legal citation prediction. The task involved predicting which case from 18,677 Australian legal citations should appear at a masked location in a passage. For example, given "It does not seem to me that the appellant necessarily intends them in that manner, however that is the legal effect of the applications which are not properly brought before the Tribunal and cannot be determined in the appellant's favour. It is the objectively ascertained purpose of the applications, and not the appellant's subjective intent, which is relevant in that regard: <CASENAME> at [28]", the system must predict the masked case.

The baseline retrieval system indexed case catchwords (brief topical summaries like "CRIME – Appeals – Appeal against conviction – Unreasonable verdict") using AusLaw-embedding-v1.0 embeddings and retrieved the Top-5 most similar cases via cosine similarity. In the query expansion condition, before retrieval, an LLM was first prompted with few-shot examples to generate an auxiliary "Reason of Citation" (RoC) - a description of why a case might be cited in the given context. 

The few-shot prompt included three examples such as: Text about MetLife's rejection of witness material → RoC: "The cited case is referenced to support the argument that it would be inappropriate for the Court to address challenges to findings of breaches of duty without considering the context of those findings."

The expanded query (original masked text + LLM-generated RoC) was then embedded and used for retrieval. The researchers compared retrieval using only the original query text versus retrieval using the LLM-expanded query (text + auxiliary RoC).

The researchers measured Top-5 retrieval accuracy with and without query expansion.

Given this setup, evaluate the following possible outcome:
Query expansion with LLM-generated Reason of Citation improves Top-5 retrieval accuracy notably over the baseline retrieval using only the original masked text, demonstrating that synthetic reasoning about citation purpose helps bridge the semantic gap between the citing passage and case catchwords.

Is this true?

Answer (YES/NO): YES